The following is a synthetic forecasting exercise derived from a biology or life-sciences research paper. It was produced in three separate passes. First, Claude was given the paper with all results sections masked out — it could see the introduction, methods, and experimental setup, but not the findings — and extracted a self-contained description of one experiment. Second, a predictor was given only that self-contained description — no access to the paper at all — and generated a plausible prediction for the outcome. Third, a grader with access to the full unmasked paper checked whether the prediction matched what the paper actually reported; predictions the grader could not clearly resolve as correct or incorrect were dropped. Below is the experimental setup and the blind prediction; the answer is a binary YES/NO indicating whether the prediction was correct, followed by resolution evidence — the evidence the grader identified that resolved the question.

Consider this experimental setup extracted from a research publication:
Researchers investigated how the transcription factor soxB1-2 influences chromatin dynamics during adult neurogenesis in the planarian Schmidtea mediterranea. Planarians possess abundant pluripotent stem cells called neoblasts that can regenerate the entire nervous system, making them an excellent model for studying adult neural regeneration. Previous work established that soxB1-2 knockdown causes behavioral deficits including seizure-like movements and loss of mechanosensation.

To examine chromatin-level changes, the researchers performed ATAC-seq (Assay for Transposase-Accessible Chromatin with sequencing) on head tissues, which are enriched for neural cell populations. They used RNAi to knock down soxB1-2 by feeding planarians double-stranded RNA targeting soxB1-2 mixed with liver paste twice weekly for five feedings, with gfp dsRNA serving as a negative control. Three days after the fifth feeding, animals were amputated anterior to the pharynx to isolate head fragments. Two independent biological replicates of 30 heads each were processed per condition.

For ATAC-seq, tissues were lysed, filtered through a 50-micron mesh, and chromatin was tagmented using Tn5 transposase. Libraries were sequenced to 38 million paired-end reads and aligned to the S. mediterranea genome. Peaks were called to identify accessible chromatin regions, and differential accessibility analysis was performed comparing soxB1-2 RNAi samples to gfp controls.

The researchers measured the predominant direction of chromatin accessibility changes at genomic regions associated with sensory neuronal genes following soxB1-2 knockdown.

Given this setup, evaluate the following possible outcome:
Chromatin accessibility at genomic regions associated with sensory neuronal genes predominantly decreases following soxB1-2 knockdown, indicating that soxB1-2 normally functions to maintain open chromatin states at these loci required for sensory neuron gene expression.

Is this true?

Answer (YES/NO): YES